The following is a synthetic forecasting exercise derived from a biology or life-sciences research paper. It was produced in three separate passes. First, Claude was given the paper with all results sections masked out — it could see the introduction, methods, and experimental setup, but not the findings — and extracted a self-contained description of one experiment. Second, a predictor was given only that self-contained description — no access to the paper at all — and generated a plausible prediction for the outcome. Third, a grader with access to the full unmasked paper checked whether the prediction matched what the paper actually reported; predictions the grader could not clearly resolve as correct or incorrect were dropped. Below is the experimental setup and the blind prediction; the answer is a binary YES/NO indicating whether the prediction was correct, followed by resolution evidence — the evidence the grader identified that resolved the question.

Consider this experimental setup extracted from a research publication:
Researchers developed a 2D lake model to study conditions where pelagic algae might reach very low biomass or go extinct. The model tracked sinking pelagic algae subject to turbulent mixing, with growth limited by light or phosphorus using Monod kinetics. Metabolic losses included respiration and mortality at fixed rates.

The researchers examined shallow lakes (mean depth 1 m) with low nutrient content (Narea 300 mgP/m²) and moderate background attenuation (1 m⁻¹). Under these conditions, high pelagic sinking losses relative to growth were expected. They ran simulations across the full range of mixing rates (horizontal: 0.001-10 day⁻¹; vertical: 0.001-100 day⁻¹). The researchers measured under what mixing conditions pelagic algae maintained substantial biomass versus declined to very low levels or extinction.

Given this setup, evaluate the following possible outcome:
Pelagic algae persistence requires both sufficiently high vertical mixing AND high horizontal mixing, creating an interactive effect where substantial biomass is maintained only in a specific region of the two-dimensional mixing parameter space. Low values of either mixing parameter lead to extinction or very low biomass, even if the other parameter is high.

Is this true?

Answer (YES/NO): NO